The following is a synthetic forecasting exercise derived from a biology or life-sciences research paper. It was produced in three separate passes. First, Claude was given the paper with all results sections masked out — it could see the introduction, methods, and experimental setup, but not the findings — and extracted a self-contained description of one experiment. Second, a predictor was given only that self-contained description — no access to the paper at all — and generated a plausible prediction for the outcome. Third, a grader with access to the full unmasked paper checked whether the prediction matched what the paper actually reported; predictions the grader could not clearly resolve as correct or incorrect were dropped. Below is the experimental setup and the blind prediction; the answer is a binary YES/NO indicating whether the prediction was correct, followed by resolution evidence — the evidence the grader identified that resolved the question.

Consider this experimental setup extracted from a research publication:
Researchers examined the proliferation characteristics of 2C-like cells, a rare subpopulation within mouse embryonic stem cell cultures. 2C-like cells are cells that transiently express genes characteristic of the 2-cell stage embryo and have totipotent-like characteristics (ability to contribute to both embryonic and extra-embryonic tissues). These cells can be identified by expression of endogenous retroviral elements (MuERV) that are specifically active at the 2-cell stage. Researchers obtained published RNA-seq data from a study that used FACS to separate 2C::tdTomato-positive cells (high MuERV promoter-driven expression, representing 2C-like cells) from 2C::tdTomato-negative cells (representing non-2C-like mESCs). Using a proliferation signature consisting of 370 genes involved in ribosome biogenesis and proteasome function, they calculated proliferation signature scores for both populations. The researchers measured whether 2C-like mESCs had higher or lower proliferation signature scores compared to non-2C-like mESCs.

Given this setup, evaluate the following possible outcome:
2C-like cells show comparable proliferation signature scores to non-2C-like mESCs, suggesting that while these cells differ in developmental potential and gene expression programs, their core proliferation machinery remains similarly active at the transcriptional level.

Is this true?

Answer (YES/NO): NO